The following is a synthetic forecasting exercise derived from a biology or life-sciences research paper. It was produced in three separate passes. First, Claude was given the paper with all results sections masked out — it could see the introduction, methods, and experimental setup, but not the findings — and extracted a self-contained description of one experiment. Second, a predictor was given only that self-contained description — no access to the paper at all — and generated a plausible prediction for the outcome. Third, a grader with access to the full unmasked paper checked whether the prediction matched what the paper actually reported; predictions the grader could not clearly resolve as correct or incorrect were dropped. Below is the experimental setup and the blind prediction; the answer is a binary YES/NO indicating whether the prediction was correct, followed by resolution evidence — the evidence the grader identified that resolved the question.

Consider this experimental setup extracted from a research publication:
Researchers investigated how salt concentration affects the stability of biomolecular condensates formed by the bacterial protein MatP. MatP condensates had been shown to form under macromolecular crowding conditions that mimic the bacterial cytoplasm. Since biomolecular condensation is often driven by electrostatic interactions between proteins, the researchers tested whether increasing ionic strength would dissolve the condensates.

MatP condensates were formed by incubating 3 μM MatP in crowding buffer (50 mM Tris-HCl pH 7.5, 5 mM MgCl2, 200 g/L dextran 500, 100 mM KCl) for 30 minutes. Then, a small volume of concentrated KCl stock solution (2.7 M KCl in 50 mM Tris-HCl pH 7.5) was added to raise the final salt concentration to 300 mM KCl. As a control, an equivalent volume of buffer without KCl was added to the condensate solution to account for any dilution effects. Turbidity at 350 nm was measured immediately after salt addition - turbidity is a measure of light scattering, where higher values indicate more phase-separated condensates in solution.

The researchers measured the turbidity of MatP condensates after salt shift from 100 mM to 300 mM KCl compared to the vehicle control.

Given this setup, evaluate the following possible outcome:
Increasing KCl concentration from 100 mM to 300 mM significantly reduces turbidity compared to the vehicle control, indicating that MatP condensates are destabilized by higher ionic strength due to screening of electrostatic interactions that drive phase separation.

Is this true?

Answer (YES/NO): YES